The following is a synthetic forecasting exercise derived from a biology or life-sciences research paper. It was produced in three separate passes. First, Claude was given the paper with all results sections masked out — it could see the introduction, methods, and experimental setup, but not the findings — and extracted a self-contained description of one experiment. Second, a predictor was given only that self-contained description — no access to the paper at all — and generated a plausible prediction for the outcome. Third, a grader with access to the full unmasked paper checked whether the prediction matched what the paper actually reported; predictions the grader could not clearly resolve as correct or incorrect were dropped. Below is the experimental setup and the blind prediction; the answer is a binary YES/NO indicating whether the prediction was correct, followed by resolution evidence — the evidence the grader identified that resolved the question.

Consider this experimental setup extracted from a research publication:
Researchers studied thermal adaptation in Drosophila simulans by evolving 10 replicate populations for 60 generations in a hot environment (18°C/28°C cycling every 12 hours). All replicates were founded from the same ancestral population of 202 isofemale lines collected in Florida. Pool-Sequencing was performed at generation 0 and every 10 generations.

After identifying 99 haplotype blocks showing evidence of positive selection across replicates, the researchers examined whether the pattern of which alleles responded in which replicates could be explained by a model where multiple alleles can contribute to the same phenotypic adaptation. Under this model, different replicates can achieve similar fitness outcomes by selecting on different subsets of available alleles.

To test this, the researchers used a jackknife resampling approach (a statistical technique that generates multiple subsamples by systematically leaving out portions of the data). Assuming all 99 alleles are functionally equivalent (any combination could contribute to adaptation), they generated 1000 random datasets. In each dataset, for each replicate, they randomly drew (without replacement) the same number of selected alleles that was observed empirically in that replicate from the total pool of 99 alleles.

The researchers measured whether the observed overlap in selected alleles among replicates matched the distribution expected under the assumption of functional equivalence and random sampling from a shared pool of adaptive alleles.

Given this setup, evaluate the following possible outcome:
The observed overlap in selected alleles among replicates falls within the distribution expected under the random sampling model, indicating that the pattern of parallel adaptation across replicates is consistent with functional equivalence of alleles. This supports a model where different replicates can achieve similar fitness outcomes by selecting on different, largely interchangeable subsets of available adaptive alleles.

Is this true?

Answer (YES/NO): NO